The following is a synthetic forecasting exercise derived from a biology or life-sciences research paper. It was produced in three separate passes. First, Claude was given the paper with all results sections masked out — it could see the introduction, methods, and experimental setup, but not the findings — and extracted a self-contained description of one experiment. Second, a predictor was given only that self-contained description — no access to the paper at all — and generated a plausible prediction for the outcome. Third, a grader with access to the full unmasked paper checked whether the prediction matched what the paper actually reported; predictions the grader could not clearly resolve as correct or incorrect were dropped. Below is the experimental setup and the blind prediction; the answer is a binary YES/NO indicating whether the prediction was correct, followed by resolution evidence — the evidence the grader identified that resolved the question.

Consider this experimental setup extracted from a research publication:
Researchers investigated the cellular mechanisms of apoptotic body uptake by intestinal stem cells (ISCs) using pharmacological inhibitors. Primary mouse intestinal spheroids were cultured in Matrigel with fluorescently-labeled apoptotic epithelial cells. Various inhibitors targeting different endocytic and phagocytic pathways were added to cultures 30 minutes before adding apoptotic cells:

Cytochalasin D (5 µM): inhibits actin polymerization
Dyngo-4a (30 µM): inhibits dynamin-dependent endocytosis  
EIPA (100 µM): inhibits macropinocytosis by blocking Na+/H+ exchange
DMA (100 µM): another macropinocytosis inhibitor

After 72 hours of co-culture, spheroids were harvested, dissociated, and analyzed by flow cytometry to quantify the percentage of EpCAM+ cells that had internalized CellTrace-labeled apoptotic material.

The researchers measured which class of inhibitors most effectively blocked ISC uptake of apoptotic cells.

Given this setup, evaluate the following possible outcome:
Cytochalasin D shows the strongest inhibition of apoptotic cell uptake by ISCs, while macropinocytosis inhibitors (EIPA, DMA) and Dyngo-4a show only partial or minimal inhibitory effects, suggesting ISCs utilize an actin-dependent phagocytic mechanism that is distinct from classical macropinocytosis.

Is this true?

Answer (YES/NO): NO